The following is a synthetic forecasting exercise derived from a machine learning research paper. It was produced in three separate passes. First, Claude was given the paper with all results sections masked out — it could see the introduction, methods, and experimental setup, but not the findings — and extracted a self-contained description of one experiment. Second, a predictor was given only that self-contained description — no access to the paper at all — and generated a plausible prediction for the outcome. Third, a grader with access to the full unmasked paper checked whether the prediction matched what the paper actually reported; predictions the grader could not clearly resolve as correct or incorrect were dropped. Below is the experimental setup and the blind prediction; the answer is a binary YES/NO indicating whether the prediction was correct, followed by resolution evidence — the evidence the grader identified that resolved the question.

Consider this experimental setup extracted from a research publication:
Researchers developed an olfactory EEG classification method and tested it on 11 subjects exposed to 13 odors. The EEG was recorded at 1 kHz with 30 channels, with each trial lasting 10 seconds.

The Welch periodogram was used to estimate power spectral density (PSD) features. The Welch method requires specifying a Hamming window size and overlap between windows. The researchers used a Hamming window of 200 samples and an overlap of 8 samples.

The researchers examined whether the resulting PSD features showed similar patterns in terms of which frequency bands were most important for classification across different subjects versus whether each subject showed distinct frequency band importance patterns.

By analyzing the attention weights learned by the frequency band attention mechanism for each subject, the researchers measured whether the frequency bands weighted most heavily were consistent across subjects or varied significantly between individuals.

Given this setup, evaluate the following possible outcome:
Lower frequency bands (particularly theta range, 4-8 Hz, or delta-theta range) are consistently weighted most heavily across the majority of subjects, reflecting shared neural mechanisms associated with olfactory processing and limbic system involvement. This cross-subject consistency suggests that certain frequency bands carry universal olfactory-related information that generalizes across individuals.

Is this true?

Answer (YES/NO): NO